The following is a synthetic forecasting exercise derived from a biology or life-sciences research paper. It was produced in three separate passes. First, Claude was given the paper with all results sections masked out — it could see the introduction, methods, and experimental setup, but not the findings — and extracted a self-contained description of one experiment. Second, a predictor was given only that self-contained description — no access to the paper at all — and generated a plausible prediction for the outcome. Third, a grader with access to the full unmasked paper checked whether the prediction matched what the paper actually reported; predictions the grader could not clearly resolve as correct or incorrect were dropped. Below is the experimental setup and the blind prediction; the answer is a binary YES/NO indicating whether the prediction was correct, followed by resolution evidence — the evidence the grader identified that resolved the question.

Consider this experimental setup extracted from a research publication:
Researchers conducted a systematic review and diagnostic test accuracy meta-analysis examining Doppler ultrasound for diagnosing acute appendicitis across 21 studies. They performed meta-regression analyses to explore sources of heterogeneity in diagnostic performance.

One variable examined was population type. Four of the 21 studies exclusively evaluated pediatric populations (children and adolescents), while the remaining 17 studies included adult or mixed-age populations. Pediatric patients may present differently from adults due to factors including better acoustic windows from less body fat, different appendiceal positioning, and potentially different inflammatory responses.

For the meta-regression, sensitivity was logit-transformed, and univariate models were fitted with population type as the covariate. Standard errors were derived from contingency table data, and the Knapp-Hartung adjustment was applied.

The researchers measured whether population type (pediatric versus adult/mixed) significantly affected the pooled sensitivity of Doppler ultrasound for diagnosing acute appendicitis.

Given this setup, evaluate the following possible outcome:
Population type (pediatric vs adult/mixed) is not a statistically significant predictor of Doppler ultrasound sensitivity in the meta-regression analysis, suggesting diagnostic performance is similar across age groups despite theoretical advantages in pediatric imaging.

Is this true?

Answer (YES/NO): YES